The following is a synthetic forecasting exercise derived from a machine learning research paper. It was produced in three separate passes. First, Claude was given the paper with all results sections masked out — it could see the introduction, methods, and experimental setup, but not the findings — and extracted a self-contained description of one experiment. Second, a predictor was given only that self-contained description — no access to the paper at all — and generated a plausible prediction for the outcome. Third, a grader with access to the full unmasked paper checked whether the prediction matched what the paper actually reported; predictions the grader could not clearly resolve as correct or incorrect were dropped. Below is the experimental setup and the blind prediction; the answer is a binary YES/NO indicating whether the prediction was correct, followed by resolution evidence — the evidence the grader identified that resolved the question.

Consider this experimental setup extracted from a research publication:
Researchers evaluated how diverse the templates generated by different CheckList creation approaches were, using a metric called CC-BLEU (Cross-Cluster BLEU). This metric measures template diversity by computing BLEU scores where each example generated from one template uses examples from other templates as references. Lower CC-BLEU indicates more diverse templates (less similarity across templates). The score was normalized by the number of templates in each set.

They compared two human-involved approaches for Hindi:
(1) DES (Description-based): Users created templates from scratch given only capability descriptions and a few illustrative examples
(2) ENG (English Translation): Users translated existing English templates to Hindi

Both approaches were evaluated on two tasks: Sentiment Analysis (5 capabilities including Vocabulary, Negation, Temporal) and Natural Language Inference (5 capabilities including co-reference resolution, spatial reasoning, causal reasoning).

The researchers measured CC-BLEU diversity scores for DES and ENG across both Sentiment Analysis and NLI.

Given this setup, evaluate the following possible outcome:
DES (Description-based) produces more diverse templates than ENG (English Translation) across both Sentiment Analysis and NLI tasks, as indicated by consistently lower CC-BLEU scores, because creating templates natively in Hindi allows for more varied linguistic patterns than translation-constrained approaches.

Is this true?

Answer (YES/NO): NO